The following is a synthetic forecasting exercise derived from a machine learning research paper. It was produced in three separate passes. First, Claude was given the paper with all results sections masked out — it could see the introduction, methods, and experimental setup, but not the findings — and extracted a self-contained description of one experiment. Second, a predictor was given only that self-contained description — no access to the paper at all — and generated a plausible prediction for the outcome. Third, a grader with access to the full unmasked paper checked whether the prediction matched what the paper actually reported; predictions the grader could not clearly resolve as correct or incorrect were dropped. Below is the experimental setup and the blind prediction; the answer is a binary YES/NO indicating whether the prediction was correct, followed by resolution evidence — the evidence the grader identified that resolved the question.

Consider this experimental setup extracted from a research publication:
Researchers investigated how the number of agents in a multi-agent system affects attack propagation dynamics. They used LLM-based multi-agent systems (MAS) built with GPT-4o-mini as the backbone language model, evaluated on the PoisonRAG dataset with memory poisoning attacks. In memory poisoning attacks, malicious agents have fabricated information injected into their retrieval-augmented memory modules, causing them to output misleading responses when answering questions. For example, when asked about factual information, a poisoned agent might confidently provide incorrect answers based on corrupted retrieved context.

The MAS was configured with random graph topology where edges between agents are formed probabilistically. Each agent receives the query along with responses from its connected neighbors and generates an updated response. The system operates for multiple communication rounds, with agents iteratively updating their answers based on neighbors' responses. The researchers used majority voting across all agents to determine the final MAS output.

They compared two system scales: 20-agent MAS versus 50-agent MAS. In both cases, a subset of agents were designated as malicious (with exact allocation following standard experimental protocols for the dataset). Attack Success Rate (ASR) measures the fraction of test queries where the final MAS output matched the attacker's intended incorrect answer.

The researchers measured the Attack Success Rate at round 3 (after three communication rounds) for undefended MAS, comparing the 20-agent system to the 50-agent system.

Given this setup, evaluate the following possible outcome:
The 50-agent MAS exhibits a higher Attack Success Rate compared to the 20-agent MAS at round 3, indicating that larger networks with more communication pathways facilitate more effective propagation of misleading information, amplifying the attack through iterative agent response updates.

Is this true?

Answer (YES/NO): NO